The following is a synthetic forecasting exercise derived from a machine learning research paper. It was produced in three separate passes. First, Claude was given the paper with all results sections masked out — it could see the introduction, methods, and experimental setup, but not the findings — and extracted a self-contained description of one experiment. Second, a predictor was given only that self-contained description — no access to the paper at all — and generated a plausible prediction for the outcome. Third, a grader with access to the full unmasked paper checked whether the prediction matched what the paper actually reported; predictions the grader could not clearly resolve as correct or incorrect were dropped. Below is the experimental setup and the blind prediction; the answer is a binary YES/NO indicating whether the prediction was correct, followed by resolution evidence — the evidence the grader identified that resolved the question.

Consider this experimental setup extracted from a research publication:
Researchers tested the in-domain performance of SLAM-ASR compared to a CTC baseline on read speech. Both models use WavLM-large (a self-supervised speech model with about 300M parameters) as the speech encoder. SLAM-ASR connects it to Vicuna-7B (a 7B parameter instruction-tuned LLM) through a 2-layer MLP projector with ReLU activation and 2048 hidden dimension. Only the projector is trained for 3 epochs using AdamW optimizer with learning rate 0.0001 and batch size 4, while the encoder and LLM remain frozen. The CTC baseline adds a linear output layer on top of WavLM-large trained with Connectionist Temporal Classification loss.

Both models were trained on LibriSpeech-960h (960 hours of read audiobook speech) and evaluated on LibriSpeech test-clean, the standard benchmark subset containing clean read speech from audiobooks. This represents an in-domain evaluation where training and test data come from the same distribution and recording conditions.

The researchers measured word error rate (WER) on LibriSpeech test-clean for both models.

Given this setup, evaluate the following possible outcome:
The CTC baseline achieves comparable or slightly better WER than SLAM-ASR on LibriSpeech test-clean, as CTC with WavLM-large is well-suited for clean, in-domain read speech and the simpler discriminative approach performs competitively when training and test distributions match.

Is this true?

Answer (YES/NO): YES